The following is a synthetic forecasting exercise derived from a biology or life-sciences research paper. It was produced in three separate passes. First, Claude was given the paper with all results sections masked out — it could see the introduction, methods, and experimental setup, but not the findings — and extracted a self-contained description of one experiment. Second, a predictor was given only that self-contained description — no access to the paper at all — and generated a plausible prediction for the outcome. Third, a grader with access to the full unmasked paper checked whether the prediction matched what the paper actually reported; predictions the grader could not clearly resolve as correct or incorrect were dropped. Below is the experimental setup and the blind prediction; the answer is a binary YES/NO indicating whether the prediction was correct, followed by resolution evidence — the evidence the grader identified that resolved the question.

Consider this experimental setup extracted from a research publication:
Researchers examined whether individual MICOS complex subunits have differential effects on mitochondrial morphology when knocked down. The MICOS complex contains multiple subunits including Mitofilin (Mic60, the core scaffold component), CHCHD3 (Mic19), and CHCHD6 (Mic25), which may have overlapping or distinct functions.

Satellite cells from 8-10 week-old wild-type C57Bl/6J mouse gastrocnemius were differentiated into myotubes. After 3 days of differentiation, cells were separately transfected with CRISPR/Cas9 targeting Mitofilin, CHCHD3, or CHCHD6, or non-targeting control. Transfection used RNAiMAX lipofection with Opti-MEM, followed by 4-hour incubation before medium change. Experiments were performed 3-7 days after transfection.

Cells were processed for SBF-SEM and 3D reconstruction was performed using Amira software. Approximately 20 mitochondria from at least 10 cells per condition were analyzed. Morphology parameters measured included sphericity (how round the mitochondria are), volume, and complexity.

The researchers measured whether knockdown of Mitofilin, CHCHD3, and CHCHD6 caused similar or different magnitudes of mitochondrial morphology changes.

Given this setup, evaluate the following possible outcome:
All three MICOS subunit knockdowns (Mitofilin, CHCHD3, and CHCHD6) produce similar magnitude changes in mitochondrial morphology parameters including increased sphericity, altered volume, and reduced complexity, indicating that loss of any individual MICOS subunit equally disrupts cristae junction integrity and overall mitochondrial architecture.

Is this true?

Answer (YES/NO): NO